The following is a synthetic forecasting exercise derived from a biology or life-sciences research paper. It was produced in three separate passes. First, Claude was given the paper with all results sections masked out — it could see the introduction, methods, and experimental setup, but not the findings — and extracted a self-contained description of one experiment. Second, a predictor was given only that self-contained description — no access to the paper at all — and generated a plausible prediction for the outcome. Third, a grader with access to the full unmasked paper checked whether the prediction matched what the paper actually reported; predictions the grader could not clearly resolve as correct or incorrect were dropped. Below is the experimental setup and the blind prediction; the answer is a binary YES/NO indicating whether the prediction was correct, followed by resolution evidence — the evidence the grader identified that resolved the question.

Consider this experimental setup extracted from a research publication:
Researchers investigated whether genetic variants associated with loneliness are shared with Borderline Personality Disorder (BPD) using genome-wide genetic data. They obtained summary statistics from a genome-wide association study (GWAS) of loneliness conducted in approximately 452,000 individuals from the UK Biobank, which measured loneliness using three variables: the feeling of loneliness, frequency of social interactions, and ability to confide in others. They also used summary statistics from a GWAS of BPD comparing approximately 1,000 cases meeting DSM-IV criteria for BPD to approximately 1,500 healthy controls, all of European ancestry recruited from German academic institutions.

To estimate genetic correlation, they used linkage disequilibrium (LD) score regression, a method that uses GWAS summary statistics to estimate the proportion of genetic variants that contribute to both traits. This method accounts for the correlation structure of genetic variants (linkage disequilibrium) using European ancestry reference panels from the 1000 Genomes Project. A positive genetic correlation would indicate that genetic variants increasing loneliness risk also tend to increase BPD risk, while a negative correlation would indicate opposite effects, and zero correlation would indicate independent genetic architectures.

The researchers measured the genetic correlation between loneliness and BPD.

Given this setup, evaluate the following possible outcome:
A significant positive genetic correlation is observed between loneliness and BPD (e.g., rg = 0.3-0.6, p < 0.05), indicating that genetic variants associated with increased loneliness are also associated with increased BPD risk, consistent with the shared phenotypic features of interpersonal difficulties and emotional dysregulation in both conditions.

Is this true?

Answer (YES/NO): NO